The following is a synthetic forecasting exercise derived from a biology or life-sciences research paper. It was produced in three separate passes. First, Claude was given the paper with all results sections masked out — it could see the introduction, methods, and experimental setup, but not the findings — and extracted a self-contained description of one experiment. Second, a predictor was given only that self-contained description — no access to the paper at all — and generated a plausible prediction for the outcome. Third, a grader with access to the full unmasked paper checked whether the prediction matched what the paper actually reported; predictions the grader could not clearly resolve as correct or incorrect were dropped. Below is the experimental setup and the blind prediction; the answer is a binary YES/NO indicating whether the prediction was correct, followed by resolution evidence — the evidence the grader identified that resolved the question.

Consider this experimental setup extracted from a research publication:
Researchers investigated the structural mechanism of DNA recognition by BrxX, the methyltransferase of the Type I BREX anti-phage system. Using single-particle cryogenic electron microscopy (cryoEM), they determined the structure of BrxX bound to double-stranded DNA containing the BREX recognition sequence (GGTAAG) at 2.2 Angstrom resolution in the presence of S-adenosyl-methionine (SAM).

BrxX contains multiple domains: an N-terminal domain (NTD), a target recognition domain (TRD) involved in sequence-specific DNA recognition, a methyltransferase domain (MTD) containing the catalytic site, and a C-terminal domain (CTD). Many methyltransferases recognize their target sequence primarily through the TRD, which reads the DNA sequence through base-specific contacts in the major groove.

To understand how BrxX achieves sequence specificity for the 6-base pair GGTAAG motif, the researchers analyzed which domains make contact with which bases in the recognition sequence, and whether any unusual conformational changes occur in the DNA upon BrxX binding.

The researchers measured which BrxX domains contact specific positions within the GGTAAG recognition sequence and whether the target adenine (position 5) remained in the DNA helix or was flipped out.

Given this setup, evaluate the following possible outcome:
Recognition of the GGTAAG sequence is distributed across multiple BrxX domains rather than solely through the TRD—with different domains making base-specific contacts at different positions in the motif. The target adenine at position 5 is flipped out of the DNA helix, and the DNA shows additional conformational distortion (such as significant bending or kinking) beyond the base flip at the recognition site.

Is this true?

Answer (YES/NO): YES